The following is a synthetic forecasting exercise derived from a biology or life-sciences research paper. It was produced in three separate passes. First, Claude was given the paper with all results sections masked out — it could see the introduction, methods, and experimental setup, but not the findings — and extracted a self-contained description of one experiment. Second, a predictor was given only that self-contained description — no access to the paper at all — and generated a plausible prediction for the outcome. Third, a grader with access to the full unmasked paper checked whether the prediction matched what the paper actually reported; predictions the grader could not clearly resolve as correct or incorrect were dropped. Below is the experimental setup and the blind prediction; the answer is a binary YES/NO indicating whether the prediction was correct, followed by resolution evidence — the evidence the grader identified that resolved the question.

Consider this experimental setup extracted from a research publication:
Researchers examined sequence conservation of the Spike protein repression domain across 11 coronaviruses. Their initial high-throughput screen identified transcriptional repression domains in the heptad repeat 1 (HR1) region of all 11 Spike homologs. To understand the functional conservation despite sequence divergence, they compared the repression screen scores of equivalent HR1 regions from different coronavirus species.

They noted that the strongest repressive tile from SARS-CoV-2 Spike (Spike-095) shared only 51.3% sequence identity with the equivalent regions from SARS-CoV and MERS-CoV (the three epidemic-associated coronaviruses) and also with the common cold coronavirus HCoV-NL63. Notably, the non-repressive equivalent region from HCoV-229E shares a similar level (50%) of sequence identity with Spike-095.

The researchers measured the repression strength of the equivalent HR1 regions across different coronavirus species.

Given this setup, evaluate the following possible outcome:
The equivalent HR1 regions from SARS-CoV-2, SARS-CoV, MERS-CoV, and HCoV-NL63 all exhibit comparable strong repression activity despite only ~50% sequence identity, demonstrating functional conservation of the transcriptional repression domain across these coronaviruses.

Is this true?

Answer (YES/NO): YES